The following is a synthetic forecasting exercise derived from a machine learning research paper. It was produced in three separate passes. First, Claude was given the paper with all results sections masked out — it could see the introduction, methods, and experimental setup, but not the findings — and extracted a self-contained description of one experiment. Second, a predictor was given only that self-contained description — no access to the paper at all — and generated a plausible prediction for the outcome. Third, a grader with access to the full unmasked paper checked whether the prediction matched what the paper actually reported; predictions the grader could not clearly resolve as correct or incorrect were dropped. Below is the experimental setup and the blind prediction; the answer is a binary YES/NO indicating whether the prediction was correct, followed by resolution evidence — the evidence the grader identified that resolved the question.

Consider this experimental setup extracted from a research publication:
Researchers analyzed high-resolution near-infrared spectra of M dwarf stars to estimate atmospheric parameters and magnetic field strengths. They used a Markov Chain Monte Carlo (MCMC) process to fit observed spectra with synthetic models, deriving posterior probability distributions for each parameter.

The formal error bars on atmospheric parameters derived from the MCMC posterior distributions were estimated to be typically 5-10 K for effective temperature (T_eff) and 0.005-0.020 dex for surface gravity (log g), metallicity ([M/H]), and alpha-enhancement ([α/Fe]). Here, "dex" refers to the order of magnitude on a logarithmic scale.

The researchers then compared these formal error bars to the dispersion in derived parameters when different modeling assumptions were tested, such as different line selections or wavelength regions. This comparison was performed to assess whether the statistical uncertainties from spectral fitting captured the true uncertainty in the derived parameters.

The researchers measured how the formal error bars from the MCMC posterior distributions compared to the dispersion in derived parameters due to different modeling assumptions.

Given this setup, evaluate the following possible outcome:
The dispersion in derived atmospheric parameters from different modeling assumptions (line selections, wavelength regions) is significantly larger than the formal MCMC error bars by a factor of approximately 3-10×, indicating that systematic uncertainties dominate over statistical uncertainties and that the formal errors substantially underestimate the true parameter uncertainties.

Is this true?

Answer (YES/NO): YES